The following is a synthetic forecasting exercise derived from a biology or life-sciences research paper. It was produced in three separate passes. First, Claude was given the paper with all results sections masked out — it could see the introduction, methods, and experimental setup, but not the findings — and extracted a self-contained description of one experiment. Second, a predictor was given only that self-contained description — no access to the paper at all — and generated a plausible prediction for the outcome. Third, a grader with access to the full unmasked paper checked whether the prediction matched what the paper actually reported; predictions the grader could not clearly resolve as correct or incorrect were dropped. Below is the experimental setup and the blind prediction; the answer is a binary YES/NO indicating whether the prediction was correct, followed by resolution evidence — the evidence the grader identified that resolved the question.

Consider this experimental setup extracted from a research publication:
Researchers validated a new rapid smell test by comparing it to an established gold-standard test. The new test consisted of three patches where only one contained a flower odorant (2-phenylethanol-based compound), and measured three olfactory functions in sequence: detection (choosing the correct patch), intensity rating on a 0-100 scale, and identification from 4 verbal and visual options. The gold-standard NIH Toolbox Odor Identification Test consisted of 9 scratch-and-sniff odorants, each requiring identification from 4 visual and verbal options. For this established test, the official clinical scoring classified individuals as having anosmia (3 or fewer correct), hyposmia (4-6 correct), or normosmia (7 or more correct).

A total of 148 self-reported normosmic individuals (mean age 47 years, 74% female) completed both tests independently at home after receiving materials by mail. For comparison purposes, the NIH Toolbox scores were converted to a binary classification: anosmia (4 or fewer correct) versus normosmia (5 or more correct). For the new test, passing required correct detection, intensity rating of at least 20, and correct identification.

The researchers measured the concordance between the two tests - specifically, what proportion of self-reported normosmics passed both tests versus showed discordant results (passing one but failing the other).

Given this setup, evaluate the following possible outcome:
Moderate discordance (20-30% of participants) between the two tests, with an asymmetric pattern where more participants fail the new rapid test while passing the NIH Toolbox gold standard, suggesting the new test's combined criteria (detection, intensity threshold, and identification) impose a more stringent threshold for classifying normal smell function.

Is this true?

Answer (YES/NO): NO